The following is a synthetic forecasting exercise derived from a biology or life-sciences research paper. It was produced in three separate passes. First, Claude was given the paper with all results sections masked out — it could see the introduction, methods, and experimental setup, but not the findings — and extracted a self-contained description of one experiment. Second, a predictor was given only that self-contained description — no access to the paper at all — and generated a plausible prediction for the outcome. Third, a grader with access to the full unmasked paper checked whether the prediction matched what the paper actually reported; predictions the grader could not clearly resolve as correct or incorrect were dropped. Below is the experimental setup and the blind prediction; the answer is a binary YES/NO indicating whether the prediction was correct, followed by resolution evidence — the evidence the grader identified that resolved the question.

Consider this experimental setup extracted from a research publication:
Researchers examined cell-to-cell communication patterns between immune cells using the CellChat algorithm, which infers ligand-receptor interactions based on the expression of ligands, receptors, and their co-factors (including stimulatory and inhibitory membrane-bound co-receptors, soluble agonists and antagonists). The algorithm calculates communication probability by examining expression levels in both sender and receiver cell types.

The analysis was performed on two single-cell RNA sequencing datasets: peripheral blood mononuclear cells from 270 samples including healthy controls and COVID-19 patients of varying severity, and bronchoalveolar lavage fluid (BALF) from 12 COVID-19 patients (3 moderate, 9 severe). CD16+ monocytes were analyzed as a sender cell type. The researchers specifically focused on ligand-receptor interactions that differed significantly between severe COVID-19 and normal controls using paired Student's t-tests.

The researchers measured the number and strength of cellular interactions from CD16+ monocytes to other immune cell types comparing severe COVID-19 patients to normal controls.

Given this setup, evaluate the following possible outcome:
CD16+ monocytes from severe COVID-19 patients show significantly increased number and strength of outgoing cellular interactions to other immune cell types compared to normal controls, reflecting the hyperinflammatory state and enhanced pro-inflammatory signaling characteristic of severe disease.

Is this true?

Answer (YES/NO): YES